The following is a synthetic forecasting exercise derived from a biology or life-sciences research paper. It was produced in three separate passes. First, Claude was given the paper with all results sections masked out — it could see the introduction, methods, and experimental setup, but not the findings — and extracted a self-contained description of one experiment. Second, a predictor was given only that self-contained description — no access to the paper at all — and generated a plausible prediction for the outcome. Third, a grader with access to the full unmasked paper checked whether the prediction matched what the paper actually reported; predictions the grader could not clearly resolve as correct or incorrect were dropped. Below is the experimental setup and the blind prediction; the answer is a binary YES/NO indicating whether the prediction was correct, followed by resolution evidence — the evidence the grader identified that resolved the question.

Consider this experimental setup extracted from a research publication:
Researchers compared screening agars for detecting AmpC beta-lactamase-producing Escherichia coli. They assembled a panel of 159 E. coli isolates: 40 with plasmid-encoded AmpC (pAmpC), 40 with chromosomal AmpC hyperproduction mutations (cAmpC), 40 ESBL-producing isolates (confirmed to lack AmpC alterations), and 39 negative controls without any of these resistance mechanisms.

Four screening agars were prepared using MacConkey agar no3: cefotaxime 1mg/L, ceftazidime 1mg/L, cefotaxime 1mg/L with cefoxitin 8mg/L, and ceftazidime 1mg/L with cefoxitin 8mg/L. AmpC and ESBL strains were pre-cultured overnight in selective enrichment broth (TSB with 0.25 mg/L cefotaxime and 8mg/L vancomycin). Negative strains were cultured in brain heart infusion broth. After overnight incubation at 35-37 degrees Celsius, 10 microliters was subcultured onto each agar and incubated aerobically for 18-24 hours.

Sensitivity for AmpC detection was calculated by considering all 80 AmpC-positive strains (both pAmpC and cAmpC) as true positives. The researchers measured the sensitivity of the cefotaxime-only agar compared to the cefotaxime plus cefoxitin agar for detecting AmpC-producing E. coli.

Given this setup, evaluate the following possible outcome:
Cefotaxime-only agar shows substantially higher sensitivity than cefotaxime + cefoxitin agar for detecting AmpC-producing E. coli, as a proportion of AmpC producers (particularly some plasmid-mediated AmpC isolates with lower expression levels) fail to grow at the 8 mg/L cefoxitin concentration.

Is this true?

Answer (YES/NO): NO